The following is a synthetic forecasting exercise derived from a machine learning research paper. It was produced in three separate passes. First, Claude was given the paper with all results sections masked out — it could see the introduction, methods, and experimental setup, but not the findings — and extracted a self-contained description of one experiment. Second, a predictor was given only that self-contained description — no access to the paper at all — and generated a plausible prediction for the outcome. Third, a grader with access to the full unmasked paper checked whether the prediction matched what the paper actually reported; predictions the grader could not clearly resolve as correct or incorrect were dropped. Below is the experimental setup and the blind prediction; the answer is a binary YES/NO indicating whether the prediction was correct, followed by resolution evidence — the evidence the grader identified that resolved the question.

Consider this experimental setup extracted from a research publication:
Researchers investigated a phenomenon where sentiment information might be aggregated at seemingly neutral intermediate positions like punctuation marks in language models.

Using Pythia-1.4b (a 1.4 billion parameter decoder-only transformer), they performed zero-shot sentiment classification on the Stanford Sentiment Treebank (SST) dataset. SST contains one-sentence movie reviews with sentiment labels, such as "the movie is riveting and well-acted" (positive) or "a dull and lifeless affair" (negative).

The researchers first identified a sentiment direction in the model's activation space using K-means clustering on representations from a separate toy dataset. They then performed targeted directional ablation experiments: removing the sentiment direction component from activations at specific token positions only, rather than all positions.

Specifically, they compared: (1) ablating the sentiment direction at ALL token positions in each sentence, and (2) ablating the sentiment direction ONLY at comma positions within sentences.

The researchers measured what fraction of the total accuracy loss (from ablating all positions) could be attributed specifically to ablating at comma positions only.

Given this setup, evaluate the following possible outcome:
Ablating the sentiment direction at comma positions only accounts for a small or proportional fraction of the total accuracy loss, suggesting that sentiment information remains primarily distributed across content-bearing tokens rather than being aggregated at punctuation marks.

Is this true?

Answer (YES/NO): NO